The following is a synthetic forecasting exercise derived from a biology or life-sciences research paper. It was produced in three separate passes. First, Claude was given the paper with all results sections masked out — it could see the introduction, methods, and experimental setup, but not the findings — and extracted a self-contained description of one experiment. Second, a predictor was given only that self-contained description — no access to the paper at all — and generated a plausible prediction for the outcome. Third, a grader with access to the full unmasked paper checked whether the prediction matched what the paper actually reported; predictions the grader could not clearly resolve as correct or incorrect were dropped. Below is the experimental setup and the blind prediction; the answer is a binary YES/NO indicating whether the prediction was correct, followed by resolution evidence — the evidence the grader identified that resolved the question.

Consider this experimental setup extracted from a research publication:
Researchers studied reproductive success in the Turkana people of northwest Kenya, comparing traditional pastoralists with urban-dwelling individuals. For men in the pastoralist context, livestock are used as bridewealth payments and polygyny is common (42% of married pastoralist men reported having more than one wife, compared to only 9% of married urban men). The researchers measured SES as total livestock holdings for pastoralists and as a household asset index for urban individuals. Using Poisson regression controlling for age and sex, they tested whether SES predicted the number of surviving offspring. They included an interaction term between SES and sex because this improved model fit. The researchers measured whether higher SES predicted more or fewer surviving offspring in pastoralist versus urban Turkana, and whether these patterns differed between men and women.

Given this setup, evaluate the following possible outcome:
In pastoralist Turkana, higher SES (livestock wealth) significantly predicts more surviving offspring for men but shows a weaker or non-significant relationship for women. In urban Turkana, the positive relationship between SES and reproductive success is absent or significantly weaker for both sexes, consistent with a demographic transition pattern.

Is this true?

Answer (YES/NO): NO